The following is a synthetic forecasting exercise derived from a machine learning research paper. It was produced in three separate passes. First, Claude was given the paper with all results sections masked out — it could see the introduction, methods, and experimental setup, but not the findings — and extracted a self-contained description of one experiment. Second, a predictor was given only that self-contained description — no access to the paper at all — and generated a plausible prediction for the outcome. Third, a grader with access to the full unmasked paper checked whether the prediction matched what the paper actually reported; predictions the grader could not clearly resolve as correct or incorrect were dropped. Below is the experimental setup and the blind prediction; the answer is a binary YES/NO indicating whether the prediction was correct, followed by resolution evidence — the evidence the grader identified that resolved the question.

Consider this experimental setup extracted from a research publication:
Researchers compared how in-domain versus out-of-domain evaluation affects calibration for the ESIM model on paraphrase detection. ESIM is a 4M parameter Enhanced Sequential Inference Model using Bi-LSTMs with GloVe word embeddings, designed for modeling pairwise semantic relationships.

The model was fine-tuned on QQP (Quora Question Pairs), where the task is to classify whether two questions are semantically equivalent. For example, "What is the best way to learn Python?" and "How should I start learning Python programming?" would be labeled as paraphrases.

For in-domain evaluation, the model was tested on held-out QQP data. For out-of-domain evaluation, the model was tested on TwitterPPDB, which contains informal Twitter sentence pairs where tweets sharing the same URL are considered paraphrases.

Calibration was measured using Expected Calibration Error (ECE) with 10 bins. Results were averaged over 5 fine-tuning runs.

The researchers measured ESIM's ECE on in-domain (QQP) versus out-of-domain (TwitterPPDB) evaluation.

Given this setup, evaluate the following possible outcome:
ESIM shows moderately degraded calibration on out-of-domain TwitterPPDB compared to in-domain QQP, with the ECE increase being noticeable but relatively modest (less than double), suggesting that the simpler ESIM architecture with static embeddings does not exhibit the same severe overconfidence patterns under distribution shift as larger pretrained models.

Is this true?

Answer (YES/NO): NO